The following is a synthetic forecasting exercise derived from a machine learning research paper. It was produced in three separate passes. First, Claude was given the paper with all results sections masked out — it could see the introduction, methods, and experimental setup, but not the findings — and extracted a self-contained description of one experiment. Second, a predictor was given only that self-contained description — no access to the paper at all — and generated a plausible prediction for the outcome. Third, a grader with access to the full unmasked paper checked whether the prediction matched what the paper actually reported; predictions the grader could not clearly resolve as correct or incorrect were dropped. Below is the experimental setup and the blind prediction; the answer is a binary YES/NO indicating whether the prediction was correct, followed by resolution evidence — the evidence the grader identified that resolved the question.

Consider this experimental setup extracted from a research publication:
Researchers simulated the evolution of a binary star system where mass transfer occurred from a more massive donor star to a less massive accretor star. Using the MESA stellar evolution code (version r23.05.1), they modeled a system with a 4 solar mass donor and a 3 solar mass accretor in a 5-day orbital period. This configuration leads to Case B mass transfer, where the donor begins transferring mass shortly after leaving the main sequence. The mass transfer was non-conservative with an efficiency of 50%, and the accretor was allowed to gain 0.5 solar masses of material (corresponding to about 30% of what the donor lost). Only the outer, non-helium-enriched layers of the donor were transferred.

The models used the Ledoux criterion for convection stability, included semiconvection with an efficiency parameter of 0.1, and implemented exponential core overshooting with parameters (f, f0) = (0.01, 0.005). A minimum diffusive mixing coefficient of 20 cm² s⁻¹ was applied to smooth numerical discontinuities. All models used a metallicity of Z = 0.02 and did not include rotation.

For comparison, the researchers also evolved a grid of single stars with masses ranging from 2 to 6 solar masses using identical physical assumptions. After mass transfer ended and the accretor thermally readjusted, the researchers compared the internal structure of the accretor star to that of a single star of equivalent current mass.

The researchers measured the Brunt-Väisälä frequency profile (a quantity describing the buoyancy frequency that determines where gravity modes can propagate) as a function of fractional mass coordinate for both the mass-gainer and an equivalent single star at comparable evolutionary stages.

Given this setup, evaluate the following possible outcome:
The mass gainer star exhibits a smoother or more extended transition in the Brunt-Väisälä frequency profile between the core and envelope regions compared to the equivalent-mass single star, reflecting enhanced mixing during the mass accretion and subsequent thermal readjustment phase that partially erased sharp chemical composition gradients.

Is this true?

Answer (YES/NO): NO